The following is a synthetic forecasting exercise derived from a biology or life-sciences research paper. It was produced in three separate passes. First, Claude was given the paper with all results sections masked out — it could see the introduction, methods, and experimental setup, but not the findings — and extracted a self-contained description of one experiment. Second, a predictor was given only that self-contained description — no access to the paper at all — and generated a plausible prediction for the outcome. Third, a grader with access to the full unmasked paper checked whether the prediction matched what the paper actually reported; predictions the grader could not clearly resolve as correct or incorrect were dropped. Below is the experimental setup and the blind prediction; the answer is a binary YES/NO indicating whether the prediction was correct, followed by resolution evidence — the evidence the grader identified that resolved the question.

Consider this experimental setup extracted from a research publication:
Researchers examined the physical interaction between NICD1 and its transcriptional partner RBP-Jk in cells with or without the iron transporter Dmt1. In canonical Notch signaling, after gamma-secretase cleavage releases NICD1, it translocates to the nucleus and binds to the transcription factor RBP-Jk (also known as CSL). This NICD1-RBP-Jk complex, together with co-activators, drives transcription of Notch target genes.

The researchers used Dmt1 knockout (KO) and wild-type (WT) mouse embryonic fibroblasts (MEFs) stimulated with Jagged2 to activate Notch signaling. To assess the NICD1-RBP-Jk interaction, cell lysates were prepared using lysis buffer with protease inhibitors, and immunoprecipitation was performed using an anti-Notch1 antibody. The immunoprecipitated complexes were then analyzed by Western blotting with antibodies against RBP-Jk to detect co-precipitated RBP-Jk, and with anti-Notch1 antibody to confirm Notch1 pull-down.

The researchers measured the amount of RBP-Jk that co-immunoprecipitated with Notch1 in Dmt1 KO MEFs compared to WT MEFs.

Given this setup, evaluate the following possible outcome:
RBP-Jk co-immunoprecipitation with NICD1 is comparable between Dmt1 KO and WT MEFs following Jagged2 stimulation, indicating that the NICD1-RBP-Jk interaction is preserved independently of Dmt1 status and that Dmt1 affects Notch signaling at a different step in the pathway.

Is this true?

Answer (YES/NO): NO